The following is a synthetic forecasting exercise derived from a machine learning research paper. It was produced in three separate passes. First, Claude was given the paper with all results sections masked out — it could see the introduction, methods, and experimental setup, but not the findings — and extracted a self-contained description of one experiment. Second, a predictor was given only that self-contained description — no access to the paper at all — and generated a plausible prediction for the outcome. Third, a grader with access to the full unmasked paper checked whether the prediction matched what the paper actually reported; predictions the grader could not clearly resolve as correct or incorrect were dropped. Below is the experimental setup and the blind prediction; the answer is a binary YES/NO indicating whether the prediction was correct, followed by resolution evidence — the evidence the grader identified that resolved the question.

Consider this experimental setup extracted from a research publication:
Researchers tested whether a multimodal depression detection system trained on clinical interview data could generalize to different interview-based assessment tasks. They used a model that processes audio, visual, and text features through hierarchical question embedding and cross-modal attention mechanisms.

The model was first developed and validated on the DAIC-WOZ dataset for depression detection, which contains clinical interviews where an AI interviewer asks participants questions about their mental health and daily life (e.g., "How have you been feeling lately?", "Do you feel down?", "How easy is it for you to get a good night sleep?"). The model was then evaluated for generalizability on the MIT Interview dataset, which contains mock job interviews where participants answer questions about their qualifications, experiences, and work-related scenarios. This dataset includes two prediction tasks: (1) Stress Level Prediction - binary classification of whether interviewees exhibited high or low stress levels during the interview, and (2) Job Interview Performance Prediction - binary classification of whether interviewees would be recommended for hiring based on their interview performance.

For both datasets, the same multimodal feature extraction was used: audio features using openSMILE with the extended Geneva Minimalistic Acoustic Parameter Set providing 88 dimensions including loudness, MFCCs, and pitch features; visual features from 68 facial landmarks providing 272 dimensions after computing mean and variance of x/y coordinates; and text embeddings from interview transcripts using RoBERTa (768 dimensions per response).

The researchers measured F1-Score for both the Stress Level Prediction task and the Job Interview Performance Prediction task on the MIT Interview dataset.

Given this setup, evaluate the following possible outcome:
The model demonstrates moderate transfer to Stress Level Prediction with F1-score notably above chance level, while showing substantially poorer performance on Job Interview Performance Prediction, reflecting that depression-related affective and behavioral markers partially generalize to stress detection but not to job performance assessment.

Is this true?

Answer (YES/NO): NO